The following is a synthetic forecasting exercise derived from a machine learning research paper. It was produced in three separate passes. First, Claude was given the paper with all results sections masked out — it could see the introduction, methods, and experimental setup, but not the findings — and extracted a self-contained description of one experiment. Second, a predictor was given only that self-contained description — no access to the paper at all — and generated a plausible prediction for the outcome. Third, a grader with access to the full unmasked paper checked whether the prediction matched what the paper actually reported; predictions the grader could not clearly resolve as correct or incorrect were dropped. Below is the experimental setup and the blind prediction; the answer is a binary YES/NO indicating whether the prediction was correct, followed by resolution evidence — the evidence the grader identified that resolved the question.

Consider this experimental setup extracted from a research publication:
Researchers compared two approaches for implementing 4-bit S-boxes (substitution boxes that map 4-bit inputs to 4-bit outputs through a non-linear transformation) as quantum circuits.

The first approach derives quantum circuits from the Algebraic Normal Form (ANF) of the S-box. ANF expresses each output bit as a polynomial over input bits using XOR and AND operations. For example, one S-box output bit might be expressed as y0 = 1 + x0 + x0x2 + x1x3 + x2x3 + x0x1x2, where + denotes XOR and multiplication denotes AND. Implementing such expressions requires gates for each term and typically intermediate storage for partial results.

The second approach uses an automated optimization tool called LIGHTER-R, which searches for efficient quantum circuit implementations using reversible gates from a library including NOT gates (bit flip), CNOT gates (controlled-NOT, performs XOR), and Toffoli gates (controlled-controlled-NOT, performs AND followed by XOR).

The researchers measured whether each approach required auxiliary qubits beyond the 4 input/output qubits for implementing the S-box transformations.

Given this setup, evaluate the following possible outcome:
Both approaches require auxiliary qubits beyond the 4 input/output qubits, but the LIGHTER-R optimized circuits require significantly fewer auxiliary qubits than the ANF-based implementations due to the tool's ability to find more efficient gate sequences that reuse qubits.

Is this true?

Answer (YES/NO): NO